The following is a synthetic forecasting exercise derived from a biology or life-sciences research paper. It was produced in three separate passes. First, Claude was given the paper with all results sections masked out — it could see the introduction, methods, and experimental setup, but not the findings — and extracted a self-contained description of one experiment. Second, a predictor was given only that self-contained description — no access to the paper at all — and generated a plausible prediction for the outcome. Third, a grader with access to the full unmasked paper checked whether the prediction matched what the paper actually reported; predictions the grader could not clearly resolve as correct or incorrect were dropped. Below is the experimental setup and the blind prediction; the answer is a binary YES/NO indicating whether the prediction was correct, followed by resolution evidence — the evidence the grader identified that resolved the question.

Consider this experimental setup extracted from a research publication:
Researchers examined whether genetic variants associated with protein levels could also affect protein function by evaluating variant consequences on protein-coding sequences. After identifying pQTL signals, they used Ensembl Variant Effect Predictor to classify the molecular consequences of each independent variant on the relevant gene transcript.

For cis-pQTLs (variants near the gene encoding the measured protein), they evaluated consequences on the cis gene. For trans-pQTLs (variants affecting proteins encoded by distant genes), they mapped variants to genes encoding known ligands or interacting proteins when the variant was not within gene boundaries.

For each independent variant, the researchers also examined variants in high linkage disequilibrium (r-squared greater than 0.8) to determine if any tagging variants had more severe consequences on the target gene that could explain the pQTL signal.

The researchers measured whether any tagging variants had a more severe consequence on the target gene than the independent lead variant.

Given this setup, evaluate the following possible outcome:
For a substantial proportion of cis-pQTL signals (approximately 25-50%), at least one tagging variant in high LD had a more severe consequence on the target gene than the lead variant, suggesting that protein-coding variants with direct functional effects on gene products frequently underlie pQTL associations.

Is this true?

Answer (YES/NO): NO